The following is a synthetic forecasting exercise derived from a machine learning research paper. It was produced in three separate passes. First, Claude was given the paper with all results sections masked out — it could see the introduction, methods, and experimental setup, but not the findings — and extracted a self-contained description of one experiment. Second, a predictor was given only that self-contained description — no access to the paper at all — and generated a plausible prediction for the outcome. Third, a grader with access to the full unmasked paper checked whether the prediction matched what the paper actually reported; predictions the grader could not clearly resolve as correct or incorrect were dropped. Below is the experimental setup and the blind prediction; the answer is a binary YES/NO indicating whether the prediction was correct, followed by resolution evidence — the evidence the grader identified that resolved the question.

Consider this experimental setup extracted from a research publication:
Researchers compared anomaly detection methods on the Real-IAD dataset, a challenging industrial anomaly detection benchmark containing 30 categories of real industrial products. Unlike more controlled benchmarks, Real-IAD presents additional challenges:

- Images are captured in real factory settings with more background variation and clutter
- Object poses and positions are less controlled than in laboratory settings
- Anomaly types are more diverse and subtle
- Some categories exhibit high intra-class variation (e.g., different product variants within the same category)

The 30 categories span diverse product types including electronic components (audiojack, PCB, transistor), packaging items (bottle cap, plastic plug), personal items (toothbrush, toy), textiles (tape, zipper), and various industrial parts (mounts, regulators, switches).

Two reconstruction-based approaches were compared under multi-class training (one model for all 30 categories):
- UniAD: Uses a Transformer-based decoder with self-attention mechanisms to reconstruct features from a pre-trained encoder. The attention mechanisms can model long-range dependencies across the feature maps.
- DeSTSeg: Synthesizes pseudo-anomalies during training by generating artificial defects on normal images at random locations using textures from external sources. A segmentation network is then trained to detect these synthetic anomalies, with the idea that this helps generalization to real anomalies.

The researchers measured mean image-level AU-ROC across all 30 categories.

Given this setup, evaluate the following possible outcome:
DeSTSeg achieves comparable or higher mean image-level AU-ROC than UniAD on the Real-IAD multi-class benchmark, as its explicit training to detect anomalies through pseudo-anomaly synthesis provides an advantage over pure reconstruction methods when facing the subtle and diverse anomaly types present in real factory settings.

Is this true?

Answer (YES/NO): NO